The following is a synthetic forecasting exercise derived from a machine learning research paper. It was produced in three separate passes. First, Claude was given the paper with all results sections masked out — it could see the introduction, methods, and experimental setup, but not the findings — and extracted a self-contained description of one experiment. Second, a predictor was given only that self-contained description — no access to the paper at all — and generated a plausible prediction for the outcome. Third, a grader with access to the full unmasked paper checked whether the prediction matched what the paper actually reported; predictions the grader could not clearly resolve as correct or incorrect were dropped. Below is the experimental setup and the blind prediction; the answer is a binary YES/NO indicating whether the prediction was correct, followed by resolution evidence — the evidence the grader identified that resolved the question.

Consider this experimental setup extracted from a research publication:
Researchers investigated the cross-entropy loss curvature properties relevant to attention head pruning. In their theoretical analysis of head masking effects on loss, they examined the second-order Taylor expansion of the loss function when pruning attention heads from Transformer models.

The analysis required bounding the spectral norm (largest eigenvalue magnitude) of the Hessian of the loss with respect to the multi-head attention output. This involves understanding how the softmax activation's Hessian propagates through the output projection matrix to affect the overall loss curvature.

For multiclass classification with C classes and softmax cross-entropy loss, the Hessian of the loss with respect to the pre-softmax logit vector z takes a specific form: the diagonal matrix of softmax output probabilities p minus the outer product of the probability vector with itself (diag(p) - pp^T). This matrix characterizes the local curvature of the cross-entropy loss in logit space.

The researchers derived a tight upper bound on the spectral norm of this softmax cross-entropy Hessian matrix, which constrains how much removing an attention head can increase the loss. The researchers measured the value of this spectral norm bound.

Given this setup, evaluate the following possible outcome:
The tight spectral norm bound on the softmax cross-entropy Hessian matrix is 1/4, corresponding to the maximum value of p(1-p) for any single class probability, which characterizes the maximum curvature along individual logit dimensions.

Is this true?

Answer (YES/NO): NO